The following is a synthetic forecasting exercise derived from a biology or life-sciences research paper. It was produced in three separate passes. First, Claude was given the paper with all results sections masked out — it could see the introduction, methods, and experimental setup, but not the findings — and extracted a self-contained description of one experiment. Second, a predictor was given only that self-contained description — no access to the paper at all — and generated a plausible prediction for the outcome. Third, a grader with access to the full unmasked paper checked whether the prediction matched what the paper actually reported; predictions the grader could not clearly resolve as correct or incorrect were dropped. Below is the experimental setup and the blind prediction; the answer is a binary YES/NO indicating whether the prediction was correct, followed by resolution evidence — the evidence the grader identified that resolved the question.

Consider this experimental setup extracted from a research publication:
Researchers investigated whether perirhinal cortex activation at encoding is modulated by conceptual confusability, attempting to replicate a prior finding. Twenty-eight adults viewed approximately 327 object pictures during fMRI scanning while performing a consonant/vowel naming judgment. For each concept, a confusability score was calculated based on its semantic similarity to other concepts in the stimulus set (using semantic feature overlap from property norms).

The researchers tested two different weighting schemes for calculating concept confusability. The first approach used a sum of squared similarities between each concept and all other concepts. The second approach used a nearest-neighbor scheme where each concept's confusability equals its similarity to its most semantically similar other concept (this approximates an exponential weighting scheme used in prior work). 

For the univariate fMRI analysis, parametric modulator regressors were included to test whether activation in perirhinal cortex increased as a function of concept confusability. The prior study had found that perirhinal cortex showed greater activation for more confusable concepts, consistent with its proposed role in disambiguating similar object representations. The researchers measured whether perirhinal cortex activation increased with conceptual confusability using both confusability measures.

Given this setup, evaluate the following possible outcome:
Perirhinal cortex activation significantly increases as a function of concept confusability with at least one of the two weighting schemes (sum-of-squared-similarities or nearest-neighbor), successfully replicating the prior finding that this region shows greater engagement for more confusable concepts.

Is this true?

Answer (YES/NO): NO